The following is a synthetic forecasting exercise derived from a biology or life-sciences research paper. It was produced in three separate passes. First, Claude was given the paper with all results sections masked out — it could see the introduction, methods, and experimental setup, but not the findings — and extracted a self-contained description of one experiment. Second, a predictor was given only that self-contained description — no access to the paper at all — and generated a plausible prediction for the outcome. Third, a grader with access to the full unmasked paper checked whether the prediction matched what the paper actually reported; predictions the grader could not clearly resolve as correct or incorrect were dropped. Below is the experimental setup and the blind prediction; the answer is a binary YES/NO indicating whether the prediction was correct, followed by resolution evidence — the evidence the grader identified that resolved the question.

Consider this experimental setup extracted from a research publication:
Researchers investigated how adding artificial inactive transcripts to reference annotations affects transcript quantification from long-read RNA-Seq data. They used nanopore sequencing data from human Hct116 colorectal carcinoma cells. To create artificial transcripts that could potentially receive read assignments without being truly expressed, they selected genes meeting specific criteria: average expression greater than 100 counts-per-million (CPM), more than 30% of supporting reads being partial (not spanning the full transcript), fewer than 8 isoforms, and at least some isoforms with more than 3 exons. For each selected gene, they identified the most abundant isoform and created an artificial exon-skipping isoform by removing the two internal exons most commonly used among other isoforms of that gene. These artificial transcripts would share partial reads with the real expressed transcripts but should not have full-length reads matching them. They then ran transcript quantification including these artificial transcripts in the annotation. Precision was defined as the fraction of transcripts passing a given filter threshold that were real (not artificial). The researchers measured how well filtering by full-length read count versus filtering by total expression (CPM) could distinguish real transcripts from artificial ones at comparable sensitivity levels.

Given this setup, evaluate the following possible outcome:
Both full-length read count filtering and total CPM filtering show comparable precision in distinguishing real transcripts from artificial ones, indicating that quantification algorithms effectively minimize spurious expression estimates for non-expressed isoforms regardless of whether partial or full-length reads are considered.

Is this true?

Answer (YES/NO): NO